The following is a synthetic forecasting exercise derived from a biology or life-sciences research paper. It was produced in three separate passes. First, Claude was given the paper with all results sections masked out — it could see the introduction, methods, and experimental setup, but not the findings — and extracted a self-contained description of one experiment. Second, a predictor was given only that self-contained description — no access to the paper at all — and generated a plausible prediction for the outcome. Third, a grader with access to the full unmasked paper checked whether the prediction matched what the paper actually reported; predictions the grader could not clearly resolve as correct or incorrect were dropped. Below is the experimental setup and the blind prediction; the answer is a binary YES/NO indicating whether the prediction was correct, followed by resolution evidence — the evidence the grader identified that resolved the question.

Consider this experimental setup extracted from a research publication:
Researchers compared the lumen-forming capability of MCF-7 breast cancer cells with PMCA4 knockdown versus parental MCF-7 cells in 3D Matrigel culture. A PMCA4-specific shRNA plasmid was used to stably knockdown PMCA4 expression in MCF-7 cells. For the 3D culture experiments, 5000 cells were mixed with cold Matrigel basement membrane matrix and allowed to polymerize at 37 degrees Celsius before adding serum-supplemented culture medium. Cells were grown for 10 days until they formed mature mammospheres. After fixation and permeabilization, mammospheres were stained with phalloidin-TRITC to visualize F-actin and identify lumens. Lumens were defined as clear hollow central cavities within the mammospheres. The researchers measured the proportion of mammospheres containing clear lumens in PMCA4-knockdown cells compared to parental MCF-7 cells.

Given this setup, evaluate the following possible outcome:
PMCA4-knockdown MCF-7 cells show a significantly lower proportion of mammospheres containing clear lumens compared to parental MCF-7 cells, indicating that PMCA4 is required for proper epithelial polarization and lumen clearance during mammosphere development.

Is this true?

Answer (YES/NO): YES